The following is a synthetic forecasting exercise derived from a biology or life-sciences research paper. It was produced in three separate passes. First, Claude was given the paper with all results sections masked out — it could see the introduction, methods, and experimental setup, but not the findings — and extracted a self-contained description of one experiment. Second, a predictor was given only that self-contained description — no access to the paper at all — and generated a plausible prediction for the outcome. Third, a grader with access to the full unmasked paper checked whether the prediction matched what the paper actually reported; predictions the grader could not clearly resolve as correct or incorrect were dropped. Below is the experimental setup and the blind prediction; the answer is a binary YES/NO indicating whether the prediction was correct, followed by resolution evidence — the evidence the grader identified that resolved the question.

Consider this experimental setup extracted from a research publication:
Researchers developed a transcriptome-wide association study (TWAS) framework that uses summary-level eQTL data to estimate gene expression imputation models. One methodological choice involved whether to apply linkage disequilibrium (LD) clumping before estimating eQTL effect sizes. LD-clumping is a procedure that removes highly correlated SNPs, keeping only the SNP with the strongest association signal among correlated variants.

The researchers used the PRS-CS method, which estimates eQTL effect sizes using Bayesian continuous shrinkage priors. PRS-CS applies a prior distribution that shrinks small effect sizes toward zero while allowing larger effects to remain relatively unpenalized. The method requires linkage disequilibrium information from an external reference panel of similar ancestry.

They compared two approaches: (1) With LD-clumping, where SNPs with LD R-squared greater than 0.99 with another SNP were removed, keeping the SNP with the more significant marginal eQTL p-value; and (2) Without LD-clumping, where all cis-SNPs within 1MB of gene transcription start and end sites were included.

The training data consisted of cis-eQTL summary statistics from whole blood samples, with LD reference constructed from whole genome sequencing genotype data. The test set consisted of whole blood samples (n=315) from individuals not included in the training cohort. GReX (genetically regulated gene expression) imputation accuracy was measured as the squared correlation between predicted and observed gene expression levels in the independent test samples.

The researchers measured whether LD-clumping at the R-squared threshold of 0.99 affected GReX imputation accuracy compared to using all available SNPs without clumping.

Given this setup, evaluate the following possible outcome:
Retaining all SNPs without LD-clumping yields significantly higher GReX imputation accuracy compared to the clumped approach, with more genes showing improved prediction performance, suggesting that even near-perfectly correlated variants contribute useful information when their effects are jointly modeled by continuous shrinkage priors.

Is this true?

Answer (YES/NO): NO